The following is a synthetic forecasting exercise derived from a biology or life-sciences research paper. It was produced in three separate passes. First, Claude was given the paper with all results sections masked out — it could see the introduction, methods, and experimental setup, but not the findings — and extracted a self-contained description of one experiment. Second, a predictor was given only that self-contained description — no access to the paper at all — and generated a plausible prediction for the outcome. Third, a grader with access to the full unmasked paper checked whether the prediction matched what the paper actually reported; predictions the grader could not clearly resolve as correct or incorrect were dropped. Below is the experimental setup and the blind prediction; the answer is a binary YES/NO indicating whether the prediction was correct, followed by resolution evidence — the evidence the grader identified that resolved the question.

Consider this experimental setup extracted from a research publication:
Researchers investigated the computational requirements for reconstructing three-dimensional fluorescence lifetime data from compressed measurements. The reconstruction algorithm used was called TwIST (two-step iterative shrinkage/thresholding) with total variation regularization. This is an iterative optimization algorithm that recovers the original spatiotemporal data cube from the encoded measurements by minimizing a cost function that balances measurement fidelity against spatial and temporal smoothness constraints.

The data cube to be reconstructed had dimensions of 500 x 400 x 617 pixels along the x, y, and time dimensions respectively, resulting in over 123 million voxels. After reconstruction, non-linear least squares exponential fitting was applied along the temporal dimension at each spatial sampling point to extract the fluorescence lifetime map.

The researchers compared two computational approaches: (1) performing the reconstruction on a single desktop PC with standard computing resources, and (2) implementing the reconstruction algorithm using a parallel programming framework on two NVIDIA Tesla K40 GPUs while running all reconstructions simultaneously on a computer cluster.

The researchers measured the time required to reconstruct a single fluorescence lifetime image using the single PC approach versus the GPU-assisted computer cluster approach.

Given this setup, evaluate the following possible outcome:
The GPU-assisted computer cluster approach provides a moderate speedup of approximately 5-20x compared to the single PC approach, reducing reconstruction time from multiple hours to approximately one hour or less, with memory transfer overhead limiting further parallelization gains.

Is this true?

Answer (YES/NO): NO